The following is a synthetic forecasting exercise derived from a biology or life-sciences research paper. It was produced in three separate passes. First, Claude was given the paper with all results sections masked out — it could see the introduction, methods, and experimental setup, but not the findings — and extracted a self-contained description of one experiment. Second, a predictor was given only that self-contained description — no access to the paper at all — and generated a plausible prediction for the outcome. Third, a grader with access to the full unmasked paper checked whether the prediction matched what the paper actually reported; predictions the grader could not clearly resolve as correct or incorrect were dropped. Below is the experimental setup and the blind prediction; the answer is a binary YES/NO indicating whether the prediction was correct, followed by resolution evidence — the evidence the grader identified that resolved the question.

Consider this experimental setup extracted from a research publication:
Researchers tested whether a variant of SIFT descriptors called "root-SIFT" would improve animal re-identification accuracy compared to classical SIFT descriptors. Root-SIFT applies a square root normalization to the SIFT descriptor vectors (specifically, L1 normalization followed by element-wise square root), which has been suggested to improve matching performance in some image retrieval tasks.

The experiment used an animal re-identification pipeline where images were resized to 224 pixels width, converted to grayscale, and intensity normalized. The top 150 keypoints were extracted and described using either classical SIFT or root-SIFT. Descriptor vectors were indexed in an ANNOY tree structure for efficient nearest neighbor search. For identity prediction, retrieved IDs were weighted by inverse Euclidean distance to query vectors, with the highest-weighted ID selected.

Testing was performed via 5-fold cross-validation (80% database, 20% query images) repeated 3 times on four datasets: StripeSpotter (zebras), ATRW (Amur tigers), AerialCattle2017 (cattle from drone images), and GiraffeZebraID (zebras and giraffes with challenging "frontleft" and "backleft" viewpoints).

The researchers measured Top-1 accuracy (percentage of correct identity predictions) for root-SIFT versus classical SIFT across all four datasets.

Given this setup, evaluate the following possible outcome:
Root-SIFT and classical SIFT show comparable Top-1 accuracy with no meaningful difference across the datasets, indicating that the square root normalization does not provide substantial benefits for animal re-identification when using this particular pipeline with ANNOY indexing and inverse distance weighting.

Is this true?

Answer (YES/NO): YES